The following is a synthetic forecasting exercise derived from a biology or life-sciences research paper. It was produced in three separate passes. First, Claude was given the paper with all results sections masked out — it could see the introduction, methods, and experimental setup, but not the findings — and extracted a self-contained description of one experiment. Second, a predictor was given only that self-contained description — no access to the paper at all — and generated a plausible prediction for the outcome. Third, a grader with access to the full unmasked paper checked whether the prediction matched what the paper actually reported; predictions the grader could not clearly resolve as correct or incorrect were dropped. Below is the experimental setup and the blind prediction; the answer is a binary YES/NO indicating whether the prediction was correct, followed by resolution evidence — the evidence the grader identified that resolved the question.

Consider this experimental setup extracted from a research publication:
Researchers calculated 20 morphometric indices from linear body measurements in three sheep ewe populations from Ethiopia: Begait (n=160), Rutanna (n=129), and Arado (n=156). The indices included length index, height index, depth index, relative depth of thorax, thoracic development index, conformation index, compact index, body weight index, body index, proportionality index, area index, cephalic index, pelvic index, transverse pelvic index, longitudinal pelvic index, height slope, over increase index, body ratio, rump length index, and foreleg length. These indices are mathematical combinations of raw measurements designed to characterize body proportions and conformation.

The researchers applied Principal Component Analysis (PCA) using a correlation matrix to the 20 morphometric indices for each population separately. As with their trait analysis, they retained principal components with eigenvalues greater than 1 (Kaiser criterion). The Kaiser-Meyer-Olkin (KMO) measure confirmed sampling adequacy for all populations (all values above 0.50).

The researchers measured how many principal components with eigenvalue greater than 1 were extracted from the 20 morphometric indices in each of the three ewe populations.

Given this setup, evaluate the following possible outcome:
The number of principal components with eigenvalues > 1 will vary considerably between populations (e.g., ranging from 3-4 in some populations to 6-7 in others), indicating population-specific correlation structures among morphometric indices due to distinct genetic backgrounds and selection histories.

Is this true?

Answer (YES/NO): NO